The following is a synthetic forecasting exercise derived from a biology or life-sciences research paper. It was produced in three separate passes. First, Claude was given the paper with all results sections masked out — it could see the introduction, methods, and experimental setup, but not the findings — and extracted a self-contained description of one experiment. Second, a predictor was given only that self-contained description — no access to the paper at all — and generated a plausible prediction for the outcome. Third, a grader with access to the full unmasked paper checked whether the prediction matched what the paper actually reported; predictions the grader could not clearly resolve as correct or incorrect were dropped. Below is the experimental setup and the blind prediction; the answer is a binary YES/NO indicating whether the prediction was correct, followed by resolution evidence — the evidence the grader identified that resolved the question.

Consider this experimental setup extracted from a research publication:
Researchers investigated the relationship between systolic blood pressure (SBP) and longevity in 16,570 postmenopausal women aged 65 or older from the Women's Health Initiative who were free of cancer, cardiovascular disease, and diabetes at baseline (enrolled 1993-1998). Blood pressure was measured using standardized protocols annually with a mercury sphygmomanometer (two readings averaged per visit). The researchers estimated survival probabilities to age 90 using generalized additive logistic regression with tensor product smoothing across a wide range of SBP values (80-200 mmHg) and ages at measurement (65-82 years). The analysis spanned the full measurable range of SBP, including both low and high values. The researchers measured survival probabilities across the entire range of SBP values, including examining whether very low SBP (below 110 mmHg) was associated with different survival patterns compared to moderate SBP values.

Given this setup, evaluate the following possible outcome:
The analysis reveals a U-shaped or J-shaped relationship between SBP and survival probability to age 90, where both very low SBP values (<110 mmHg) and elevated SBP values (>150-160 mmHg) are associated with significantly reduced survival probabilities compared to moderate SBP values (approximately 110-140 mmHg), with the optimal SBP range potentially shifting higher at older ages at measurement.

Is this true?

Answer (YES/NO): NO